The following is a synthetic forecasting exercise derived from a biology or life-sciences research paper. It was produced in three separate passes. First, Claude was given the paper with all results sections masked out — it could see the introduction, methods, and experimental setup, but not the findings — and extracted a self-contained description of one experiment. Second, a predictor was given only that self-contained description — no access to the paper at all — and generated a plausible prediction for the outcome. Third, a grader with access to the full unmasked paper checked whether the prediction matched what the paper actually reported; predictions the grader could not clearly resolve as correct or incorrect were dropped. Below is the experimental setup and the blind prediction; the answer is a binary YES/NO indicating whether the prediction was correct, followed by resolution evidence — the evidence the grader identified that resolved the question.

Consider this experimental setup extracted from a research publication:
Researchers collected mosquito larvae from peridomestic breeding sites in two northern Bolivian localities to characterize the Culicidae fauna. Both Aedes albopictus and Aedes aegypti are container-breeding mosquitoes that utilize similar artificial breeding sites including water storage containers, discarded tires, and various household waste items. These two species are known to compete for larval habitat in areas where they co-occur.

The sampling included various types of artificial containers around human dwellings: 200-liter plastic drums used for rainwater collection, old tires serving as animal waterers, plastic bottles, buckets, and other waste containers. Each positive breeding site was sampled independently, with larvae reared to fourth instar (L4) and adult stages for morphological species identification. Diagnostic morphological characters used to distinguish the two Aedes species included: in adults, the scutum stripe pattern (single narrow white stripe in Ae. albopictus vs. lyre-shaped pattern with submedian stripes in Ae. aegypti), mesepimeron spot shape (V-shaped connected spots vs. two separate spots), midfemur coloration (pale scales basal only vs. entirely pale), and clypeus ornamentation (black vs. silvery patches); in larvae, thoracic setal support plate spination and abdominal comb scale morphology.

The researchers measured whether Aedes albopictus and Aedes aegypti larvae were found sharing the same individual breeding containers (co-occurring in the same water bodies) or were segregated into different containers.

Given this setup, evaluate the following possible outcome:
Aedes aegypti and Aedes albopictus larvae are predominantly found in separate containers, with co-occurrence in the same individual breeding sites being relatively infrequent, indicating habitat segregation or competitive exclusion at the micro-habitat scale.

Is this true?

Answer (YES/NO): NO